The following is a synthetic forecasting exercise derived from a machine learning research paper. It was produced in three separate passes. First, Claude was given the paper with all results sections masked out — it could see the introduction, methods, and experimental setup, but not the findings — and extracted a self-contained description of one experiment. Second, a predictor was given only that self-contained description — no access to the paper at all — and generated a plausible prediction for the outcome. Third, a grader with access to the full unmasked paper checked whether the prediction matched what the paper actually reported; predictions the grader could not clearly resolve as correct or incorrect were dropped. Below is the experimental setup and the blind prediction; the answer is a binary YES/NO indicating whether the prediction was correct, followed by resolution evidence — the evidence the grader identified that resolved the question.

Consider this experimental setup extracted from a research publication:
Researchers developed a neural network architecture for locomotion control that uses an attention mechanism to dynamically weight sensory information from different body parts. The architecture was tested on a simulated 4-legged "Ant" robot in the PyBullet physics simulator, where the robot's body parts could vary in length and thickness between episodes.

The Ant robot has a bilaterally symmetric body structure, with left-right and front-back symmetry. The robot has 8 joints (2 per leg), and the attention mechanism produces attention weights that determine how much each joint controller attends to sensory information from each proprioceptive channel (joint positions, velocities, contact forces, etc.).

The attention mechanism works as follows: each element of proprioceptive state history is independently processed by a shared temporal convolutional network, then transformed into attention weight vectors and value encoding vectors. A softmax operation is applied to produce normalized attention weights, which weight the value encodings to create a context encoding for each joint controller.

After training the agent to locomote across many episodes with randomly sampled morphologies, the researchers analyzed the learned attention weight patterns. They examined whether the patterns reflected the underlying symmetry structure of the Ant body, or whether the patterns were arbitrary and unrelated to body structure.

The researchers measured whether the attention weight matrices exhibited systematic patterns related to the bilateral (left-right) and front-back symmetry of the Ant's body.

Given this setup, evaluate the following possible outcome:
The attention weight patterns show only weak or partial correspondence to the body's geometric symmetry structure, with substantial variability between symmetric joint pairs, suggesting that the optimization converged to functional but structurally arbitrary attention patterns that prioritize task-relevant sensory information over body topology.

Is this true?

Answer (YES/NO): NO